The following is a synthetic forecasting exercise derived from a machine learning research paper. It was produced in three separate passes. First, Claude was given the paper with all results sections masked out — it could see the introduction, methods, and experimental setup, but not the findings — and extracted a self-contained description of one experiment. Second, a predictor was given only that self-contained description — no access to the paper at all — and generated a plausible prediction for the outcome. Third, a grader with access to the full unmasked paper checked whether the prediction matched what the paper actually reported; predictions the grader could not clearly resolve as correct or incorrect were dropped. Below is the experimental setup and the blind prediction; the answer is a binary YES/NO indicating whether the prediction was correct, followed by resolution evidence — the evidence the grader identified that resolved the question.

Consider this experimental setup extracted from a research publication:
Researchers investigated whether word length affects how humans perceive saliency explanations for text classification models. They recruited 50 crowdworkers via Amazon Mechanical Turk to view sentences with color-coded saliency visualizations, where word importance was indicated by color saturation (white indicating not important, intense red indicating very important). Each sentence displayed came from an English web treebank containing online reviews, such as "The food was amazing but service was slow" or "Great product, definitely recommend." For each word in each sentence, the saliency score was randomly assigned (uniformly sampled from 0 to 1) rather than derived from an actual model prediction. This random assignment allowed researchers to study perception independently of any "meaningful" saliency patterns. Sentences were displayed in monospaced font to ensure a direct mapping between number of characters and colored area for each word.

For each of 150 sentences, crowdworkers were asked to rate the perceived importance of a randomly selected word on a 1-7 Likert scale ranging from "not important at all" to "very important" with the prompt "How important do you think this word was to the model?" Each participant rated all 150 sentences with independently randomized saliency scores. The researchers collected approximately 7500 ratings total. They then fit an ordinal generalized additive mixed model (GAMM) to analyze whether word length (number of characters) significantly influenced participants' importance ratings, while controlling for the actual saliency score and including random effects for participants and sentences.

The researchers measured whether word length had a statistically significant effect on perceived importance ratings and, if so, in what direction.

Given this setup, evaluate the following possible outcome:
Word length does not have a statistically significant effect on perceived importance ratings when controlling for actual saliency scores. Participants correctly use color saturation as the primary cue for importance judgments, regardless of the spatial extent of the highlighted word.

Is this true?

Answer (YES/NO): NO